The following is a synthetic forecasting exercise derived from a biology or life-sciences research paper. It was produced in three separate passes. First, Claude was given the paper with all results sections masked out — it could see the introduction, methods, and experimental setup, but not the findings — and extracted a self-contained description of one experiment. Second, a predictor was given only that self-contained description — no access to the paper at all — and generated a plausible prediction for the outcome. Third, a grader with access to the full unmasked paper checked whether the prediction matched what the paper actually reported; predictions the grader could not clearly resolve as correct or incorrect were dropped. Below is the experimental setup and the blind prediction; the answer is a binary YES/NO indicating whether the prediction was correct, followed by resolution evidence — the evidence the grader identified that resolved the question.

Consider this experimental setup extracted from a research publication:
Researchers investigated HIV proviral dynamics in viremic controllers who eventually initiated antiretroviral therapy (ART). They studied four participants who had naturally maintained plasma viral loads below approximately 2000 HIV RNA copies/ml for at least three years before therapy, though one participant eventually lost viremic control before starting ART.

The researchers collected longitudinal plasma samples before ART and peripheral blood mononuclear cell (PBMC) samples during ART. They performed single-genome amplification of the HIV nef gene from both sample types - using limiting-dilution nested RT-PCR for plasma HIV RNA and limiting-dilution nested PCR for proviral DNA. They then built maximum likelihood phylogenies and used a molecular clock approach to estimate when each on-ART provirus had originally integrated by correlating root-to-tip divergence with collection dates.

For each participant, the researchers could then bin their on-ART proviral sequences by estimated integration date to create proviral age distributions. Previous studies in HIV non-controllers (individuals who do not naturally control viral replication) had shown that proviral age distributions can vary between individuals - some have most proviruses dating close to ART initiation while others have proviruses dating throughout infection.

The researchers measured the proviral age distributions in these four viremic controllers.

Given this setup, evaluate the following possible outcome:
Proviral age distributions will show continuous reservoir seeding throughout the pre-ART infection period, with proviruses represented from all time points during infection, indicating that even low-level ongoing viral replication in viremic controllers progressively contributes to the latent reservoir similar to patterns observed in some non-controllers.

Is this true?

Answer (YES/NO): NO